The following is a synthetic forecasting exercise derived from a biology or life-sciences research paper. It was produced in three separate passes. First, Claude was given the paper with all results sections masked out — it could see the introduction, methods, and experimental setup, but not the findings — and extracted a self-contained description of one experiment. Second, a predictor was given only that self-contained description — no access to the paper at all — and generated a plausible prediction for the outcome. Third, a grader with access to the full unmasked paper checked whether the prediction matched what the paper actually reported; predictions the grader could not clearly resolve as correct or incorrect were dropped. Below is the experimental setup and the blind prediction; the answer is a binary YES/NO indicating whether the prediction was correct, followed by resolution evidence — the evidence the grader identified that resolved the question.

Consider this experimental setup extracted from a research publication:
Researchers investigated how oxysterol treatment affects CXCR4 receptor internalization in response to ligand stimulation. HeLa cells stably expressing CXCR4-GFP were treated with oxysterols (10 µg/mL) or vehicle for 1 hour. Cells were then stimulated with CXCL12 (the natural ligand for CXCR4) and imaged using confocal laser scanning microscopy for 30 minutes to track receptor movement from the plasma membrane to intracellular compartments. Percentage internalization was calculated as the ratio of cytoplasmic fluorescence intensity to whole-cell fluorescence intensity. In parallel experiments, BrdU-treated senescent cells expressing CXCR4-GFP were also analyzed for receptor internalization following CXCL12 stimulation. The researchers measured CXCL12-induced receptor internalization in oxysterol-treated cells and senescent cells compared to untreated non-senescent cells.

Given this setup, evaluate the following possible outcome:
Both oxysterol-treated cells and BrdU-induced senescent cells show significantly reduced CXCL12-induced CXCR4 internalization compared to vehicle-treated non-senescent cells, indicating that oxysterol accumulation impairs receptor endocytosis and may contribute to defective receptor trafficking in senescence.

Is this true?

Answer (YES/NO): NO